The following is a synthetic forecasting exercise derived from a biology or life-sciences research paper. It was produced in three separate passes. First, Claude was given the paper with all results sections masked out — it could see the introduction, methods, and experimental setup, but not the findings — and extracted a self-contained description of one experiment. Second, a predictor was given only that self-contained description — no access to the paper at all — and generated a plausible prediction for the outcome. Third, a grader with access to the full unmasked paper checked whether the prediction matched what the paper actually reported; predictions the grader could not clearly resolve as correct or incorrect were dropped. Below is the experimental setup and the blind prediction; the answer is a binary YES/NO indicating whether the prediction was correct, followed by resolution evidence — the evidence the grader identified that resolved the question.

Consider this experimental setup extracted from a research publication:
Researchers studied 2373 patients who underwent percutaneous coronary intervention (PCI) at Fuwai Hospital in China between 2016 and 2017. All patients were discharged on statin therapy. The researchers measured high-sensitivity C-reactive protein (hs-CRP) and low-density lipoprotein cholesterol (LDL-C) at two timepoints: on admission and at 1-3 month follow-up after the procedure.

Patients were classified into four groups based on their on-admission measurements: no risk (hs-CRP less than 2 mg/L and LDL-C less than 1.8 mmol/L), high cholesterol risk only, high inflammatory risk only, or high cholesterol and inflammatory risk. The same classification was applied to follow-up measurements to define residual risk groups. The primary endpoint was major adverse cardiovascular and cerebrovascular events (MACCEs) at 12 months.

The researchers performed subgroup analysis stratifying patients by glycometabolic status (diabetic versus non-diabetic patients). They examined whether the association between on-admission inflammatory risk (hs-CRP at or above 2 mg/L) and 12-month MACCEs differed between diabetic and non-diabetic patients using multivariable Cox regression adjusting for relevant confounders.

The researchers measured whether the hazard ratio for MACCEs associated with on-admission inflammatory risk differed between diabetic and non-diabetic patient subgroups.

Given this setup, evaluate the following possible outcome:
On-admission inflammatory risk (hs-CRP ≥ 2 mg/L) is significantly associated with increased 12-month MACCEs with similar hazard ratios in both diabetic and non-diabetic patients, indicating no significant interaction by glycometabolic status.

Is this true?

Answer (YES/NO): NO